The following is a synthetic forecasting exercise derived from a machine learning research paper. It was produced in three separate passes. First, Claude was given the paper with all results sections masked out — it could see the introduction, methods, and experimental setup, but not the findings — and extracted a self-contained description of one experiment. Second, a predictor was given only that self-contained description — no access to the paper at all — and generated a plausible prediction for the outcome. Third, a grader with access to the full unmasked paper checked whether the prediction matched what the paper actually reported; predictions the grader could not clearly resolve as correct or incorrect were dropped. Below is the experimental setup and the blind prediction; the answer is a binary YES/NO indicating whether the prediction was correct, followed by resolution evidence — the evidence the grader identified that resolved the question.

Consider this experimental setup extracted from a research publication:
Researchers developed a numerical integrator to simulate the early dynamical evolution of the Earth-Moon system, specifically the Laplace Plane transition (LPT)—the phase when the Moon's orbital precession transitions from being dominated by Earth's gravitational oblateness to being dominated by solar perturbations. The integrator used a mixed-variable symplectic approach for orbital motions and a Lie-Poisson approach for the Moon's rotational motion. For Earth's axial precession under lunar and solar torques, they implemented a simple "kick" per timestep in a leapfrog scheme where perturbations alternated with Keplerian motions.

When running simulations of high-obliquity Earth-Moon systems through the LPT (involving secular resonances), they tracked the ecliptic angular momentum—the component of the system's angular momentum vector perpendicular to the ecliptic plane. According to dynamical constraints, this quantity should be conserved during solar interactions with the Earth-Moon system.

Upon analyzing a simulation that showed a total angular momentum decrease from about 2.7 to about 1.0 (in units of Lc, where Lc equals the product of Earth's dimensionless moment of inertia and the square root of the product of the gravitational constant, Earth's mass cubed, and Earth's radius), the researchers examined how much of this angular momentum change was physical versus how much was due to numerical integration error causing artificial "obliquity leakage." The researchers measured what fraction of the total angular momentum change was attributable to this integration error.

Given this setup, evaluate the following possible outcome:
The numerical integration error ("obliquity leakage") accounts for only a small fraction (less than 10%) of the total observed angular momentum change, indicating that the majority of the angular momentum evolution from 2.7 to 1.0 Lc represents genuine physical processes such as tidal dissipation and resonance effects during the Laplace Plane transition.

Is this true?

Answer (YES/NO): NO